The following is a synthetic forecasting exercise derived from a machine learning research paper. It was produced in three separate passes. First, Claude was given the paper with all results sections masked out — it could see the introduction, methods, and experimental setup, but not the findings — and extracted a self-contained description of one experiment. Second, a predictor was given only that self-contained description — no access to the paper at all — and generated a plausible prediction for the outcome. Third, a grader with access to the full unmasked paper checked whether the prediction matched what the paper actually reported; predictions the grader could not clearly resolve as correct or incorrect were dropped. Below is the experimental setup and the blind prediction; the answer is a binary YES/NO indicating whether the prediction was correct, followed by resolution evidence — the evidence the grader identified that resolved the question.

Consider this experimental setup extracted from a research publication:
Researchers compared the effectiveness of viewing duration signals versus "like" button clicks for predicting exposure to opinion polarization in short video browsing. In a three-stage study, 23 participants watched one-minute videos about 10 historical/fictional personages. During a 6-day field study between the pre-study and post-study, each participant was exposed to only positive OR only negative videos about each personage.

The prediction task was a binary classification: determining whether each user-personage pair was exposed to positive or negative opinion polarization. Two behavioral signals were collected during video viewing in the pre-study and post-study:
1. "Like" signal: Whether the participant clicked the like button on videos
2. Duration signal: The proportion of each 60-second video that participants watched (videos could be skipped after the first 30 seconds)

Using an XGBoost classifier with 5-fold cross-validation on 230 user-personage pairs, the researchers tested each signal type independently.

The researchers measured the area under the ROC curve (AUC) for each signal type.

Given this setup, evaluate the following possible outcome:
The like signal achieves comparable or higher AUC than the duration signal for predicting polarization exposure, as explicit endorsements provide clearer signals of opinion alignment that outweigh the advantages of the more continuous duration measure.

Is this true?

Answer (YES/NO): YES